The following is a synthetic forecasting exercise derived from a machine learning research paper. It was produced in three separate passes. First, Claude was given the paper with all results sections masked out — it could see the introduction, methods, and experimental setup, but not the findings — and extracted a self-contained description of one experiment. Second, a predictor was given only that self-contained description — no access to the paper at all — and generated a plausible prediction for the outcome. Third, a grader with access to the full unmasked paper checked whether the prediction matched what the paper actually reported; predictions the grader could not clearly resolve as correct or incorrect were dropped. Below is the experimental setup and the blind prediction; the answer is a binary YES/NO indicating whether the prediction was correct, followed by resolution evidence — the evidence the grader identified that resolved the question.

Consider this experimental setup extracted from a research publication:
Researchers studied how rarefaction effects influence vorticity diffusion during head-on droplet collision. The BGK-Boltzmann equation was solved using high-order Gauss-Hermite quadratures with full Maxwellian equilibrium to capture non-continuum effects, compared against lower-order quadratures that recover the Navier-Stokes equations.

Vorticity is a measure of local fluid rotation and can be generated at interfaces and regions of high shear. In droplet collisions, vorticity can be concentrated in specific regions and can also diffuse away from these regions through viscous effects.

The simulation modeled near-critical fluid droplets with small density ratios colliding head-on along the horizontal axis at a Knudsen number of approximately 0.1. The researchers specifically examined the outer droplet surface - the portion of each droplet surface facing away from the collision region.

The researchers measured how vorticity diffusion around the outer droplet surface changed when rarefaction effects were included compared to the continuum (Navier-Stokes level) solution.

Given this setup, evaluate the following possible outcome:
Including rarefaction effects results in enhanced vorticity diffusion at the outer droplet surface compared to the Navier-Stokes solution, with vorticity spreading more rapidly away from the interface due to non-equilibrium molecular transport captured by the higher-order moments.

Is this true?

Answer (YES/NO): YES